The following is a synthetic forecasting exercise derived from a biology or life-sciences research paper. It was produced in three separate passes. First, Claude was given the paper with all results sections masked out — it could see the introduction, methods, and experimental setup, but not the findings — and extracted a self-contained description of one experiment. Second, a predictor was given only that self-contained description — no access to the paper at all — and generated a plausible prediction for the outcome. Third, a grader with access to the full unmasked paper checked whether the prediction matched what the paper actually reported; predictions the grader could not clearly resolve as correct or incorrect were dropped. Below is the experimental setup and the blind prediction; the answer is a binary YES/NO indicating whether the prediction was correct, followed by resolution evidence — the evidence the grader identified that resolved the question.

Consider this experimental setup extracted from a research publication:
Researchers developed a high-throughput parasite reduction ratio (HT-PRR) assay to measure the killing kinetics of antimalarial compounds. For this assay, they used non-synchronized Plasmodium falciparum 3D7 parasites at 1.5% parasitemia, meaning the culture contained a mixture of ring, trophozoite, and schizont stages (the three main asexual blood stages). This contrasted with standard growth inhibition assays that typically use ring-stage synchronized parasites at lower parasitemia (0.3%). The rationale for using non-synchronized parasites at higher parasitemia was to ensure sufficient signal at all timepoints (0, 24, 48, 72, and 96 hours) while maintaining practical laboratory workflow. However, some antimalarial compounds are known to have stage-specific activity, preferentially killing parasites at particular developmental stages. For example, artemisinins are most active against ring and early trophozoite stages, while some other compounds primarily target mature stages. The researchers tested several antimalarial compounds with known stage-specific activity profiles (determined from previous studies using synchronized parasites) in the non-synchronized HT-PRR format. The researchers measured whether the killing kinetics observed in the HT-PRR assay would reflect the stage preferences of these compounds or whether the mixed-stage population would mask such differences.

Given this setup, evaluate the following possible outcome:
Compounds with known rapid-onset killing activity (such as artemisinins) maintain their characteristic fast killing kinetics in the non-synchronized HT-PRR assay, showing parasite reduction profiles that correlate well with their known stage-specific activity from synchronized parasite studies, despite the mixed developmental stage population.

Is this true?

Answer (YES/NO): YES